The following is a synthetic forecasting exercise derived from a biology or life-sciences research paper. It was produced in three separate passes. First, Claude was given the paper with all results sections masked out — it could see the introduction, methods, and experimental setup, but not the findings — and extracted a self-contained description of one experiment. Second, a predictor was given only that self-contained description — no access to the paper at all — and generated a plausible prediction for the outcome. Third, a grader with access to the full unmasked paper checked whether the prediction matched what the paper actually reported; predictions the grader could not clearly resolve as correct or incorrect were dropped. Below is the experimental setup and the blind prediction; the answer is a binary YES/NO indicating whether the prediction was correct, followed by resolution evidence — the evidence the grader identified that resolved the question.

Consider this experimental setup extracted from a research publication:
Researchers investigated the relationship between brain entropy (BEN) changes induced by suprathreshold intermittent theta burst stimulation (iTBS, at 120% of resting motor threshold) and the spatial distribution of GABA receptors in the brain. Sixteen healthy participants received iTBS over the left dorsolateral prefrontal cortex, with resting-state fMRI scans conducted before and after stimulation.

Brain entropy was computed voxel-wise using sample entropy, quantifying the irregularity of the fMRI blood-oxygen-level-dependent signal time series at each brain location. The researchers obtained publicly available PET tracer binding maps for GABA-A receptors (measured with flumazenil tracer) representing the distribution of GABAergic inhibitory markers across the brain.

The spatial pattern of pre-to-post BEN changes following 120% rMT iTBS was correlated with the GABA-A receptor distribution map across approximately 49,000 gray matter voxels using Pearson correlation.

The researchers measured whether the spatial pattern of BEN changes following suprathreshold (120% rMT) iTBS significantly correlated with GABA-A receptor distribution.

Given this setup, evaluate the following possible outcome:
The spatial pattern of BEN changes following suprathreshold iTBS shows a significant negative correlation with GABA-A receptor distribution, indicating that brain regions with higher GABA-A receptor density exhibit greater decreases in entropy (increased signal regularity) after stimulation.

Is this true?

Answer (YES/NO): NO